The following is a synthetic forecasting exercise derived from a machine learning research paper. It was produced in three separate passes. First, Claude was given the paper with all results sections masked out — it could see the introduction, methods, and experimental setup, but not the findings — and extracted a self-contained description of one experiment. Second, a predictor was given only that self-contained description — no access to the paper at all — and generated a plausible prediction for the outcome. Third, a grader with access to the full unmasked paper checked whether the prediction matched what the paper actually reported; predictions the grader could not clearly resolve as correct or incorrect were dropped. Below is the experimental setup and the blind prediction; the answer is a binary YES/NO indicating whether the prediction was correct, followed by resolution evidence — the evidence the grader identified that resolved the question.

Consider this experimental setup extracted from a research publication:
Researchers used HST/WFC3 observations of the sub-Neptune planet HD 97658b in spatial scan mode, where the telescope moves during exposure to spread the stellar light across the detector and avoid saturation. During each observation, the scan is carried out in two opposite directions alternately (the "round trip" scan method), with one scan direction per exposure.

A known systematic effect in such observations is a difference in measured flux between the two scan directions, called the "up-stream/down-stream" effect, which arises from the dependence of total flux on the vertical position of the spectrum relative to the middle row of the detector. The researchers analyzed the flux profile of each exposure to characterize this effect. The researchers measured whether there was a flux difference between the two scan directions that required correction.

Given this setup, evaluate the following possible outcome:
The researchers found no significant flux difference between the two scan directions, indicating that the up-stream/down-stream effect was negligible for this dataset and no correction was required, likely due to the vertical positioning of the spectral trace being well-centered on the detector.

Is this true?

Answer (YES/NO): NO